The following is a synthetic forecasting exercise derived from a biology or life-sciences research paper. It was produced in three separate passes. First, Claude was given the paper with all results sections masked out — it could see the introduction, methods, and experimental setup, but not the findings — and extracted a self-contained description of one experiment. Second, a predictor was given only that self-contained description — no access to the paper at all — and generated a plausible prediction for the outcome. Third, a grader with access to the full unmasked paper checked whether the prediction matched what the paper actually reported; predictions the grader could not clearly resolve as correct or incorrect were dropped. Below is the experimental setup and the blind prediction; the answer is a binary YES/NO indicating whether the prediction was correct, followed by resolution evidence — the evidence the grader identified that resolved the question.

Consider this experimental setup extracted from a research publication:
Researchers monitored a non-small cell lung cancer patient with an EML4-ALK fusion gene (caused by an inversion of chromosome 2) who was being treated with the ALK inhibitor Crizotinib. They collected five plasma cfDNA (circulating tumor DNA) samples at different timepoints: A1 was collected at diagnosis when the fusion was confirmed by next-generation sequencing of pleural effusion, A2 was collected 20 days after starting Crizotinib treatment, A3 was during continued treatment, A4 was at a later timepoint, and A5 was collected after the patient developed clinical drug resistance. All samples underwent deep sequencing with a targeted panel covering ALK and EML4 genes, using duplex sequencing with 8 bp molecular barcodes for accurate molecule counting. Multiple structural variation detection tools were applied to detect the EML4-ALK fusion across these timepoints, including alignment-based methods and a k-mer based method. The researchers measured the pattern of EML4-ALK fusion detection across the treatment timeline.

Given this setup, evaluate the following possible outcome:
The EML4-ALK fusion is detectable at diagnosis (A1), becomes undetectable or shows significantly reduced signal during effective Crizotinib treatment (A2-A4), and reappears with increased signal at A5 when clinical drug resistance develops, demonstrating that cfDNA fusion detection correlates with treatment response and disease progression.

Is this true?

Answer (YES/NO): NO